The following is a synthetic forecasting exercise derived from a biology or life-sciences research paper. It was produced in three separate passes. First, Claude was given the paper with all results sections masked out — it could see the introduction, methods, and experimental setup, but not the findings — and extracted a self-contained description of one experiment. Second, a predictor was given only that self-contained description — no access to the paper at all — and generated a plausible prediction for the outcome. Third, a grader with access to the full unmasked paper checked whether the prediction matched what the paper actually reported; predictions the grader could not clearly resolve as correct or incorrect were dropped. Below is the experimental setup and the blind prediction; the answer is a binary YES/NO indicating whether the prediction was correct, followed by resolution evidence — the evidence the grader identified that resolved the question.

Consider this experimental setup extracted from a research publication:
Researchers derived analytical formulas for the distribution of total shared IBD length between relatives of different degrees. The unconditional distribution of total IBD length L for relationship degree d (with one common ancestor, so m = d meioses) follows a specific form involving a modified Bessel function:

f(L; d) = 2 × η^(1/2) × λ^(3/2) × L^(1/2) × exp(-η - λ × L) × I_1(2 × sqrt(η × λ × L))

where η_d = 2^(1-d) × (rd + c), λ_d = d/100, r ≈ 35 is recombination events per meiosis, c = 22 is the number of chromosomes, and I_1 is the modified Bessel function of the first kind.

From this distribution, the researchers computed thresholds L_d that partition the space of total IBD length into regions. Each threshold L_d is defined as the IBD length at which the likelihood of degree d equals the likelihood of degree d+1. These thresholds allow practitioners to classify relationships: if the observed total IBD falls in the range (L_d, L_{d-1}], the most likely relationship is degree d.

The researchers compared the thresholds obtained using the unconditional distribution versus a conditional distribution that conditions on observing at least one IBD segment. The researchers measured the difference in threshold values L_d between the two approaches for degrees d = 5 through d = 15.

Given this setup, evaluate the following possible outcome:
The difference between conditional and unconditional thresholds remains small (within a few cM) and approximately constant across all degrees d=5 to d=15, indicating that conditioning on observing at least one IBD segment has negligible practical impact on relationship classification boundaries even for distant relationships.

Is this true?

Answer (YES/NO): NO